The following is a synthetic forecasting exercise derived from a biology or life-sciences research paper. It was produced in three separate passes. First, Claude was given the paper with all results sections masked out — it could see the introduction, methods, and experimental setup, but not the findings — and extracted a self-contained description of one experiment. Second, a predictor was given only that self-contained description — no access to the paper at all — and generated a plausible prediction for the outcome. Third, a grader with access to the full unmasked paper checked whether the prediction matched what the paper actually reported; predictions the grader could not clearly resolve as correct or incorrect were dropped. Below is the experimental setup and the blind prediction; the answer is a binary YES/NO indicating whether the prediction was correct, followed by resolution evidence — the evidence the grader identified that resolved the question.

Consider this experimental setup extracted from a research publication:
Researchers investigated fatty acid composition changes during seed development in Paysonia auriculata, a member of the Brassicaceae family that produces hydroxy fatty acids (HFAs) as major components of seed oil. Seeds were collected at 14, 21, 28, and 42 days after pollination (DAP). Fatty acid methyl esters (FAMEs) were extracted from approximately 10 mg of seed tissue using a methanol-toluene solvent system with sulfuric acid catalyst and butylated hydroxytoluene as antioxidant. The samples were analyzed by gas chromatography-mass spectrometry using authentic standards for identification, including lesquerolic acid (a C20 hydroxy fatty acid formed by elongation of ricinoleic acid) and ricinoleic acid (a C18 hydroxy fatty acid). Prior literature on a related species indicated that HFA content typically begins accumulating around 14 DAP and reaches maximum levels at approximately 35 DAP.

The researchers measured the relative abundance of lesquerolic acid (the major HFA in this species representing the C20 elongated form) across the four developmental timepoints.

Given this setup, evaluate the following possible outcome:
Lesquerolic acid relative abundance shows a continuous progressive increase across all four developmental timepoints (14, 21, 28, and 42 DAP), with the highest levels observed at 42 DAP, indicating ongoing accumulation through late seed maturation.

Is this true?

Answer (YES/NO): NO